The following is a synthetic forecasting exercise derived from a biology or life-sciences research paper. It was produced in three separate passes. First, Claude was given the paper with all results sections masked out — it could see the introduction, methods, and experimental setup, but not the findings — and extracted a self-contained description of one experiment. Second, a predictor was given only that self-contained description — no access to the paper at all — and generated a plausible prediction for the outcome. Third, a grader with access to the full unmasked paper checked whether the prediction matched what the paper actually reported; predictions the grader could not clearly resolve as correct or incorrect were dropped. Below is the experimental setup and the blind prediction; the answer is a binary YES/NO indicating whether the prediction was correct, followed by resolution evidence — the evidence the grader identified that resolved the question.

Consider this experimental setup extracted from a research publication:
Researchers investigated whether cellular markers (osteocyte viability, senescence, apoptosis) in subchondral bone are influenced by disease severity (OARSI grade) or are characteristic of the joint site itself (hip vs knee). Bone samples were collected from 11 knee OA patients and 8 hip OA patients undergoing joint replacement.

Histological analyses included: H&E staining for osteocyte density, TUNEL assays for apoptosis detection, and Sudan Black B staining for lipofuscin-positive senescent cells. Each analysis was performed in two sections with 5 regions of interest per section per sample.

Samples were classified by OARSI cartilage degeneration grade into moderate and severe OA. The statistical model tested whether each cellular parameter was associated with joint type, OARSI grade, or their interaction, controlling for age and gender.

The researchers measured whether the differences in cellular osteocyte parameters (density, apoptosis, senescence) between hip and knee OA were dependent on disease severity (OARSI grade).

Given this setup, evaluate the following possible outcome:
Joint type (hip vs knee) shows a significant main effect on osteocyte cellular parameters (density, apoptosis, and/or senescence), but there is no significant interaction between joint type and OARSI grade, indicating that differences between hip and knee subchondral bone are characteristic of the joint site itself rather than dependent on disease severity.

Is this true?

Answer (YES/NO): YES